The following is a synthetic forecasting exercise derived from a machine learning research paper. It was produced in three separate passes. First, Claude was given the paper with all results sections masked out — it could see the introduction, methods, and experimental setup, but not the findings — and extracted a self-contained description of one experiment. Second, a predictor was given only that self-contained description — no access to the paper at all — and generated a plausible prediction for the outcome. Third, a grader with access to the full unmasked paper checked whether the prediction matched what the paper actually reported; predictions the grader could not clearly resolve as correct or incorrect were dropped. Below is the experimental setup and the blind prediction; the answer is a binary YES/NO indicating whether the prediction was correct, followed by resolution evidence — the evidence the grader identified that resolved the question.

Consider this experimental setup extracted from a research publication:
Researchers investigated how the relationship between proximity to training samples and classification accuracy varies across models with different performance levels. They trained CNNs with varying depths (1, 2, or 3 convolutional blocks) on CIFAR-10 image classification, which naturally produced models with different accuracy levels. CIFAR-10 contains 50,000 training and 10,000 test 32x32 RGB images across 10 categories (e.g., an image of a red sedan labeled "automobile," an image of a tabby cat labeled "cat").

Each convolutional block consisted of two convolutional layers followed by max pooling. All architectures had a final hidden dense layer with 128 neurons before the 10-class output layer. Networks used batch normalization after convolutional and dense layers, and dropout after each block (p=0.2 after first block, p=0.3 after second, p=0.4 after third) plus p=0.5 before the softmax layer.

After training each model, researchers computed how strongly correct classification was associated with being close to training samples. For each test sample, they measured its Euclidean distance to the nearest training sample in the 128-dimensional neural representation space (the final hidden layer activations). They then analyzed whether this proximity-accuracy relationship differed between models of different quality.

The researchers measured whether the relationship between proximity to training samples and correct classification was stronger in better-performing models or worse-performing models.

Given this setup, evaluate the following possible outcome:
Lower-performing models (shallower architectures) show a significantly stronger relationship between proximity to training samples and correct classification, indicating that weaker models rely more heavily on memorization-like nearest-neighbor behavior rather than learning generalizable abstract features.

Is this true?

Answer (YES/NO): NO